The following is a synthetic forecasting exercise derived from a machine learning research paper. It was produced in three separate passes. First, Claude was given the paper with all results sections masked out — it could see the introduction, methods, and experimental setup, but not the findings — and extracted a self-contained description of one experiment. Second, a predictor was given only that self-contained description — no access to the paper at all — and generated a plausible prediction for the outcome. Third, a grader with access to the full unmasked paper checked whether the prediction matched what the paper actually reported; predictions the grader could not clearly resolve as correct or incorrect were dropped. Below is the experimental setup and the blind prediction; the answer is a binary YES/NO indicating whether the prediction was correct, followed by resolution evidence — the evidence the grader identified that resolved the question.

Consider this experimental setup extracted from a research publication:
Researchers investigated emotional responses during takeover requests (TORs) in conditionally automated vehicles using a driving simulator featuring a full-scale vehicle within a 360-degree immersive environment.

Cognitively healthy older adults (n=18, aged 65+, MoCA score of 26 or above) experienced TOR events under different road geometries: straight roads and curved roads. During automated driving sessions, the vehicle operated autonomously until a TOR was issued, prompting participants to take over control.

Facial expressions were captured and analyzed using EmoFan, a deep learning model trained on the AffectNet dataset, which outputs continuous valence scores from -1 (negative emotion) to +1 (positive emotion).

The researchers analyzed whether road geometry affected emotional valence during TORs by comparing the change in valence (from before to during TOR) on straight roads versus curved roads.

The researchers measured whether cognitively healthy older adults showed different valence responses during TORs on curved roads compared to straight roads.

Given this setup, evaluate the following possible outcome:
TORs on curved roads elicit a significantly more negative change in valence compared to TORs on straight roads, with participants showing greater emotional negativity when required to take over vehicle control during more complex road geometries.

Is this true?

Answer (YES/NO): NO